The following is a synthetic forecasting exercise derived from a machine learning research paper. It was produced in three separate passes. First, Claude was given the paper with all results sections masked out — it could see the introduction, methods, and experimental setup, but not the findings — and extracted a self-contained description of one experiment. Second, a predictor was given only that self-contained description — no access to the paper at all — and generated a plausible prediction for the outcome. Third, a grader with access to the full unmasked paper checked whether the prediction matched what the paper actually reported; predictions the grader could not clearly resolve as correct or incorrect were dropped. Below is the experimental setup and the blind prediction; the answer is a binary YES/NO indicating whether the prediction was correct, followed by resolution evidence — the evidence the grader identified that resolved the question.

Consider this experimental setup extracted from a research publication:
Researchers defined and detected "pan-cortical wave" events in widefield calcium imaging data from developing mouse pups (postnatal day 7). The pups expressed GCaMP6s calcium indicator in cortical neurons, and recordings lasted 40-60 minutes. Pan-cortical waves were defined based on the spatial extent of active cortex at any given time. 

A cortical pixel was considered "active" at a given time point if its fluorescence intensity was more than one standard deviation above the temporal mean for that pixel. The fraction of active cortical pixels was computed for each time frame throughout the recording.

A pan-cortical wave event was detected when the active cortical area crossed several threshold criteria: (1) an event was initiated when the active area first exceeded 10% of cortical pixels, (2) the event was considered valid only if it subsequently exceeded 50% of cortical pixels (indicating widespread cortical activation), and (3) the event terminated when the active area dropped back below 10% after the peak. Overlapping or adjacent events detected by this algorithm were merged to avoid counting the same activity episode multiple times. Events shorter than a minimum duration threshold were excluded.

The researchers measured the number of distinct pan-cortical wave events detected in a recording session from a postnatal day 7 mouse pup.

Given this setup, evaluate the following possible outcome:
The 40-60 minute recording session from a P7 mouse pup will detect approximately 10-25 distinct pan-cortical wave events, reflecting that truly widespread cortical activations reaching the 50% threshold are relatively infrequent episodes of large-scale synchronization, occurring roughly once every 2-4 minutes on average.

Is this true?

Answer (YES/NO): NO